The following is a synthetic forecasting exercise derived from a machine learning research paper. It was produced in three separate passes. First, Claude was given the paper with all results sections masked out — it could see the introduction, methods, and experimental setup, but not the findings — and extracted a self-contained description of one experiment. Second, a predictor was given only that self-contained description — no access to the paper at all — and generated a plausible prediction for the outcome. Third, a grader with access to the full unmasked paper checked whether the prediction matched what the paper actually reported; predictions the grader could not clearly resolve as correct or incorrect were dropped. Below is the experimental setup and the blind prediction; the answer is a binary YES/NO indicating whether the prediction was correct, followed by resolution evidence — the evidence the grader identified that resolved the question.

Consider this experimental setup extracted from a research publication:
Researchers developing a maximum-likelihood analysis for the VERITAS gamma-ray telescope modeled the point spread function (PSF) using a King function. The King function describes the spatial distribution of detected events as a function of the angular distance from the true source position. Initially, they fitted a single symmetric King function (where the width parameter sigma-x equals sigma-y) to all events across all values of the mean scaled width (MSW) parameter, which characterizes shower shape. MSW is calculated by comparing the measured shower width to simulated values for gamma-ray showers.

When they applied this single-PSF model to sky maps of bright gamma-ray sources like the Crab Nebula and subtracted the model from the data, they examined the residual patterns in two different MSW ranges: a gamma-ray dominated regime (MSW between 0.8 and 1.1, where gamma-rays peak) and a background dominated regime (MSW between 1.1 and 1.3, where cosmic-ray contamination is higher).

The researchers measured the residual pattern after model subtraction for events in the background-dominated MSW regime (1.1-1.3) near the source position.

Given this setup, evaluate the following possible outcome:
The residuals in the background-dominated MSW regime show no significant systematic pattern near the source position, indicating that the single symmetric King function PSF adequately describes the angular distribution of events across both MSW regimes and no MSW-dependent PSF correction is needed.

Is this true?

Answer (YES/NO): NO